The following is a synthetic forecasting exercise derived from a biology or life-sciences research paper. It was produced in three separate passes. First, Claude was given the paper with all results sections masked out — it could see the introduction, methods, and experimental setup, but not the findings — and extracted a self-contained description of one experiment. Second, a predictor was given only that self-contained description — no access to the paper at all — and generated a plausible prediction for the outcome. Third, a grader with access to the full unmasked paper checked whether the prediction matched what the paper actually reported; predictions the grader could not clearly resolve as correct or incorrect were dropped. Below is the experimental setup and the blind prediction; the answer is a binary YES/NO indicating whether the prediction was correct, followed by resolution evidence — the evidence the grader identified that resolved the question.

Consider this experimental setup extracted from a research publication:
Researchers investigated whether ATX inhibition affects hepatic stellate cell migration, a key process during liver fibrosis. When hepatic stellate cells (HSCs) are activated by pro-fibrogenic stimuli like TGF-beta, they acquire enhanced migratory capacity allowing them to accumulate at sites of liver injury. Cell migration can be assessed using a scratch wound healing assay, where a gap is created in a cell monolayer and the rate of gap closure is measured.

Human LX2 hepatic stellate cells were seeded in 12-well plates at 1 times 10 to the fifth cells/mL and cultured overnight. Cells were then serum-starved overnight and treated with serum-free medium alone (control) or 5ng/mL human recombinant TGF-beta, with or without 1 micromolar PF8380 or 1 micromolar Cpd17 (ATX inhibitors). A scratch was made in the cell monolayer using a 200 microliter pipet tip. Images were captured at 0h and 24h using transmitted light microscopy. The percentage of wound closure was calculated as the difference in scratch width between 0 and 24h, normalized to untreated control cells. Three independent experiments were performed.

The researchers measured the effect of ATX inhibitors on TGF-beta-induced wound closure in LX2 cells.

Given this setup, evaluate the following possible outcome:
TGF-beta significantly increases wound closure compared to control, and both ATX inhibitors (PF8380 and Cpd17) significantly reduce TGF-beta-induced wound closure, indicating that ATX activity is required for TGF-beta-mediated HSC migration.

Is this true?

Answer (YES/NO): NO